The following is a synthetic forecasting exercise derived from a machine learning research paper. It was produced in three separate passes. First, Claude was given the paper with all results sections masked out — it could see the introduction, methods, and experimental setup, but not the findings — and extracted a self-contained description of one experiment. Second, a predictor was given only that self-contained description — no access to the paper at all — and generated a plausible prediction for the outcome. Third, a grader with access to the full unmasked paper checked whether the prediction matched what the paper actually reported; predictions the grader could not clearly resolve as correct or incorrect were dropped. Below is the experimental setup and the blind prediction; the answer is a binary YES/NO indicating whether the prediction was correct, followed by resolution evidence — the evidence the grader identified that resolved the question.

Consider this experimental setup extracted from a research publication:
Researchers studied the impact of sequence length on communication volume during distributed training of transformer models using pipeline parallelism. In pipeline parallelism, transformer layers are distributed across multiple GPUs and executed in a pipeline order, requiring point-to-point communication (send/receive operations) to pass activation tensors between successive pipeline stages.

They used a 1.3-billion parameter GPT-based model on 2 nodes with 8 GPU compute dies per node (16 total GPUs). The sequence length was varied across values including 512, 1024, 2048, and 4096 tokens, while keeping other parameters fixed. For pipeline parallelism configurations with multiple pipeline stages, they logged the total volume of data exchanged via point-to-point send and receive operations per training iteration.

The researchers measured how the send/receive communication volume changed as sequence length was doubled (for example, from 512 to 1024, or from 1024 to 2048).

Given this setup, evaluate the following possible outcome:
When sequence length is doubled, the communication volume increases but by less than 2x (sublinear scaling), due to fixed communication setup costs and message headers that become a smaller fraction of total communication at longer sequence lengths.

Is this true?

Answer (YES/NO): NO